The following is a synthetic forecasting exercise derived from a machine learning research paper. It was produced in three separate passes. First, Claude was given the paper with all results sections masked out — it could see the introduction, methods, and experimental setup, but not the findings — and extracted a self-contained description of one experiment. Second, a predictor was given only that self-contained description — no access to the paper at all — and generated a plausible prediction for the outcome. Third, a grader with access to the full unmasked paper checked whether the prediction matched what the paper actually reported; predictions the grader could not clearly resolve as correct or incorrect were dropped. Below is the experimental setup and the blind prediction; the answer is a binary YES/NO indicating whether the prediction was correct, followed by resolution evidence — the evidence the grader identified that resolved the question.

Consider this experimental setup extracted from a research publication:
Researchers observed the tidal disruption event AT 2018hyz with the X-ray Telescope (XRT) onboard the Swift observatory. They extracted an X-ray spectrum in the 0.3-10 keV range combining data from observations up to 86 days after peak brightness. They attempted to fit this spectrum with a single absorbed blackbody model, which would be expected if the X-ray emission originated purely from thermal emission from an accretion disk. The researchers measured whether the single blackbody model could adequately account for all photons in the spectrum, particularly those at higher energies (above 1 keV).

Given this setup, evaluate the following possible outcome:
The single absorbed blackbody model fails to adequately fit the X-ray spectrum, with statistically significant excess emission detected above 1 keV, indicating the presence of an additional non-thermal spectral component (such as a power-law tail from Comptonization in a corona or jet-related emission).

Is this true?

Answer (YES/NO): YES